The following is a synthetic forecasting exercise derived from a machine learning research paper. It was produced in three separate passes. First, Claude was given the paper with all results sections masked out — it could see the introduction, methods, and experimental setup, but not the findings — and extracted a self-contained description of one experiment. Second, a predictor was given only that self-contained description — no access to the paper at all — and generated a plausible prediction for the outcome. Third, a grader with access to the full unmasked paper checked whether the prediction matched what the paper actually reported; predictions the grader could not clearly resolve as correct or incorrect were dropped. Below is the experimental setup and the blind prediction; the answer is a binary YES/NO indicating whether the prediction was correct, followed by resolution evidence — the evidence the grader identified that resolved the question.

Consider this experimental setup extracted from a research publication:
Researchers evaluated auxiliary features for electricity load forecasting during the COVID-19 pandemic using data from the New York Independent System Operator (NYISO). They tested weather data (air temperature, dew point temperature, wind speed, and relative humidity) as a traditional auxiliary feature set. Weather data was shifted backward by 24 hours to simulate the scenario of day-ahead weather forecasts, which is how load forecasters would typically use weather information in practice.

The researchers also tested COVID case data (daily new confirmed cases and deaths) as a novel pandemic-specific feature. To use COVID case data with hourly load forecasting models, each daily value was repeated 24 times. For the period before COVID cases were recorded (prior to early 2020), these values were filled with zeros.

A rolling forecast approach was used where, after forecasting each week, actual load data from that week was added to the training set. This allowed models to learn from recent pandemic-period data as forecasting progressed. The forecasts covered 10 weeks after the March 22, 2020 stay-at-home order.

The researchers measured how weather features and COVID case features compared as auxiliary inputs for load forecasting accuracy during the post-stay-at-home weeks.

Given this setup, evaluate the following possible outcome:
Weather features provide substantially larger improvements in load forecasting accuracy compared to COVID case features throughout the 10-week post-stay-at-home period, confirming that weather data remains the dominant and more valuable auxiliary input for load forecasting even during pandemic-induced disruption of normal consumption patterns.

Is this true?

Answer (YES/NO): YES